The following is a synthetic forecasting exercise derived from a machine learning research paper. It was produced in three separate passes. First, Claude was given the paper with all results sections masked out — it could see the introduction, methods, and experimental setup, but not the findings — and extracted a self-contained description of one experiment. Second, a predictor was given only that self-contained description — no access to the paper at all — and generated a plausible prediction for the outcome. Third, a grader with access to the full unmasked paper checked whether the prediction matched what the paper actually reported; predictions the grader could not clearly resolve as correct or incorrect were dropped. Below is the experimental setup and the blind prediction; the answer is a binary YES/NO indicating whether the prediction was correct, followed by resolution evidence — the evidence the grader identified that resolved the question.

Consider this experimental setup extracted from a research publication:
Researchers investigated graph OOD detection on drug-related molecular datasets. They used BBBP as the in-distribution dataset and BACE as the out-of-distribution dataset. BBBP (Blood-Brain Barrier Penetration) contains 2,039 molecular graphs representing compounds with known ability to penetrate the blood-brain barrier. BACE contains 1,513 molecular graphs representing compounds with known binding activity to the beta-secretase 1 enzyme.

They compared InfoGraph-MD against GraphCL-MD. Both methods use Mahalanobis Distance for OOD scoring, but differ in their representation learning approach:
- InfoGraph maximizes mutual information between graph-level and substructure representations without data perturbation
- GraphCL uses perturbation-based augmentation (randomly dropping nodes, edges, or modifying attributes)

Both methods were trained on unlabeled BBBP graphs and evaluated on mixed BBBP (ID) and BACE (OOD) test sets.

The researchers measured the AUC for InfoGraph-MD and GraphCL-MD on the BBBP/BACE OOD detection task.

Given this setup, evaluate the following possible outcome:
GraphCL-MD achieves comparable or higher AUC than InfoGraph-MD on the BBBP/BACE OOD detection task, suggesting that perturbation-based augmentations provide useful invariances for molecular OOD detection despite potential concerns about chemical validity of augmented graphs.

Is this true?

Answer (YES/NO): YES